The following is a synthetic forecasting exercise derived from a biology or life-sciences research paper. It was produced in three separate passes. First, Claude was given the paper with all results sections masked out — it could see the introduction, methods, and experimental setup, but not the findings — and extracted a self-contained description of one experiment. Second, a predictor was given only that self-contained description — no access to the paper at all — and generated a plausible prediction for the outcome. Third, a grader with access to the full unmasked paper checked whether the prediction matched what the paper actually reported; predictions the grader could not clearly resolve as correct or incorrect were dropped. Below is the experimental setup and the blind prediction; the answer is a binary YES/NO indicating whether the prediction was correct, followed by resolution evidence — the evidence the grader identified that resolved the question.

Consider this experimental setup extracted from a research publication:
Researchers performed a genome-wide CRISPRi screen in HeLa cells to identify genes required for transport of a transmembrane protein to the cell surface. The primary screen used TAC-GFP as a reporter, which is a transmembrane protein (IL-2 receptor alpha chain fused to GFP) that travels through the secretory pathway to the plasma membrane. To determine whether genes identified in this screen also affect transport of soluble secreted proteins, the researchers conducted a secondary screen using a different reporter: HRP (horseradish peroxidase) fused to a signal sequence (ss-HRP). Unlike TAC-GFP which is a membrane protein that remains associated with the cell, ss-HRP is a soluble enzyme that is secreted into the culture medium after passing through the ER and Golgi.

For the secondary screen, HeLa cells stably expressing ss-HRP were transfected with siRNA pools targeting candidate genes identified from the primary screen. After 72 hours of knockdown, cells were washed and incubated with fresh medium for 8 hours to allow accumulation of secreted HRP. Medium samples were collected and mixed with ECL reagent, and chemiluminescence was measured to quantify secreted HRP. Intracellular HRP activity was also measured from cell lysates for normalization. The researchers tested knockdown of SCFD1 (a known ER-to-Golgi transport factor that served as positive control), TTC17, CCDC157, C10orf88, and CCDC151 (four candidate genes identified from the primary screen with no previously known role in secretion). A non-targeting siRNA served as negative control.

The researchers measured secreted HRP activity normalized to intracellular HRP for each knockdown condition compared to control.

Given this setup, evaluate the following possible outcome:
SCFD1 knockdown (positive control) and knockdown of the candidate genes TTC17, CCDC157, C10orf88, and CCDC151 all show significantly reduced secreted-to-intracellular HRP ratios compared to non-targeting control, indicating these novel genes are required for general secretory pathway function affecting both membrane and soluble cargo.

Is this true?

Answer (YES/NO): YES